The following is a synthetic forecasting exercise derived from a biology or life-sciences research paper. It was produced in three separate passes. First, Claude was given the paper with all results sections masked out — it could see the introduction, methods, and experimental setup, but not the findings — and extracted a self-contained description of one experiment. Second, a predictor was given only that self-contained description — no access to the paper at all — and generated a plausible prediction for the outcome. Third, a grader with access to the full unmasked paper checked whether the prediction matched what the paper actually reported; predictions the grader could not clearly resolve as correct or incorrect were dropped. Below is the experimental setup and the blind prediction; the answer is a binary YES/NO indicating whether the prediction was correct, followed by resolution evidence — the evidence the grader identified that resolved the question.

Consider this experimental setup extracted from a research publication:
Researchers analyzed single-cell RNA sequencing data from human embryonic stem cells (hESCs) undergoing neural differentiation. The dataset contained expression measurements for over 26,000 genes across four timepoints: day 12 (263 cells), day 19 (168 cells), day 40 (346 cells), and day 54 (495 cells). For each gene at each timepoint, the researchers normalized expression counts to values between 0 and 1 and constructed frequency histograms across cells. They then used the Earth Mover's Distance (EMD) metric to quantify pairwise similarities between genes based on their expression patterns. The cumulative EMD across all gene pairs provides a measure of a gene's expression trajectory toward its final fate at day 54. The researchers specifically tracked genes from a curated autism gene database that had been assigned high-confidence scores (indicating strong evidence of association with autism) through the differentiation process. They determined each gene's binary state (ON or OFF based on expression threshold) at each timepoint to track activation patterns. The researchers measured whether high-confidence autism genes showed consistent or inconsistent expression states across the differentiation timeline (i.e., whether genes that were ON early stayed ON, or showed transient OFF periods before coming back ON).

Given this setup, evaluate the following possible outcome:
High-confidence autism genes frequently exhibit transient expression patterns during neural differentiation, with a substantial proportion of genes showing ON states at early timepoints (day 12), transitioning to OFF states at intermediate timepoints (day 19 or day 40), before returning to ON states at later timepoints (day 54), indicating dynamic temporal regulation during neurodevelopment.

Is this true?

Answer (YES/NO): NO